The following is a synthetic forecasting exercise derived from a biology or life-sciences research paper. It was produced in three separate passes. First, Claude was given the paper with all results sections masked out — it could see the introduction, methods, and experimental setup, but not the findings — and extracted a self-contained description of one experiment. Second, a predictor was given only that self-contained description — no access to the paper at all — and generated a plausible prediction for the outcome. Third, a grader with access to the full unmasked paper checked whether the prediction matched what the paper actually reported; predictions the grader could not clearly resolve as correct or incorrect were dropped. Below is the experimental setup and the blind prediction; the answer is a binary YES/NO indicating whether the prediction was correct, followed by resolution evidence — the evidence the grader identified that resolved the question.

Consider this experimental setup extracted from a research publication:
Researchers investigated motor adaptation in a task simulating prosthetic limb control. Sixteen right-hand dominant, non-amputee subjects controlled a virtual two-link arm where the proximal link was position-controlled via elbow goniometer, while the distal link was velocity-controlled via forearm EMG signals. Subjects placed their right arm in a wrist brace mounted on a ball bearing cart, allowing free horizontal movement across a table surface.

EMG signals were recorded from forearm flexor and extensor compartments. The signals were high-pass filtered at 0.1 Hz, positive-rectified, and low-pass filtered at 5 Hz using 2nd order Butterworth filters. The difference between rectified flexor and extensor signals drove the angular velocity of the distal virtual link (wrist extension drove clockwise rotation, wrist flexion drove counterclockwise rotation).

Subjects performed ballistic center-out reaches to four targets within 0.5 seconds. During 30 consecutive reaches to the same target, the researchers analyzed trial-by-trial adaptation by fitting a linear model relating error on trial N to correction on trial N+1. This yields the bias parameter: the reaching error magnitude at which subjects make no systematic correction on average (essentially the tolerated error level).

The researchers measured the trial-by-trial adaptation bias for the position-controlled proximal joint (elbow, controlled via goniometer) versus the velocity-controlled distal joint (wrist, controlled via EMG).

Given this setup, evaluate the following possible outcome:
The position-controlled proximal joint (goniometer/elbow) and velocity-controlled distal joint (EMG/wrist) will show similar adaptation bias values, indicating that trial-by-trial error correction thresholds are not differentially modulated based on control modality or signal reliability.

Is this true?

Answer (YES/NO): NO